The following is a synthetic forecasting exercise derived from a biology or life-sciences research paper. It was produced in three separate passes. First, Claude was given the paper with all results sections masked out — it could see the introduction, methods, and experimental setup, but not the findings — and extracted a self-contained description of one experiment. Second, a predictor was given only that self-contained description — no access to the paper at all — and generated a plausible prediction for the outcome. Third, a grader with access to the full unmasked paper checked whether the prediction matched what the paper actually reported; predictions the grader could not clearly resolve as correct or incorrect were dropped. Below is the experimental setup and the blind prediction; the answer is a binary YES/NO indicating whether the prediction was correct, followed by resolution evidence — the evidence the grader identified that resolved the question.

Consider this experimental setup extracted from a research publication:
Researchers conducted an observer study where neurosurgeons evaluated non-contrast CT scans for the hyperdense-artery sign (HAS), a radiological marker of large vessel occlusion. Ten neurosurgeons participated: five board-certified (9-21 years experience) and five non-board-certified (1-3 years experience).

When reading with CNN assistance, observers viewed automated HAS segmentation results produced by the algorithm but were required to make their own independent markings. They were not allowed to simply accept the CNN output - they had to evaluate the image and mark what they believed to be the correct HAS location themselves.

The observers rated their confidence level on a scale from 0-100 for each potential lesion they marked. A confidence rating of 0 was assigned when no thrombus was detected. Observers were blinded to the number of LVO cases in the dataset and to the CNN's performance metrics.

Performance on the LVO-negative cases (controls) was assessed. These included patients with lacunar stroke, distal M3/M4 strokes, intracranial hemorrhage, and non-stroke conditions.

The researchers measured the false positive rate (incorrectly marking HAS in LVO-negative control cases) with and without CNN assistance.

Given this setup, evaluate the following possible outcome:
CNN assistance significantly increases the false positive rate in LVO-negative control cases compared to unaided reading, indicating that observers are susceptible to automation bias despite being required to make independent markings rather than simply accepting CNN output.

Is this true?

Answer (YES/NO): NO